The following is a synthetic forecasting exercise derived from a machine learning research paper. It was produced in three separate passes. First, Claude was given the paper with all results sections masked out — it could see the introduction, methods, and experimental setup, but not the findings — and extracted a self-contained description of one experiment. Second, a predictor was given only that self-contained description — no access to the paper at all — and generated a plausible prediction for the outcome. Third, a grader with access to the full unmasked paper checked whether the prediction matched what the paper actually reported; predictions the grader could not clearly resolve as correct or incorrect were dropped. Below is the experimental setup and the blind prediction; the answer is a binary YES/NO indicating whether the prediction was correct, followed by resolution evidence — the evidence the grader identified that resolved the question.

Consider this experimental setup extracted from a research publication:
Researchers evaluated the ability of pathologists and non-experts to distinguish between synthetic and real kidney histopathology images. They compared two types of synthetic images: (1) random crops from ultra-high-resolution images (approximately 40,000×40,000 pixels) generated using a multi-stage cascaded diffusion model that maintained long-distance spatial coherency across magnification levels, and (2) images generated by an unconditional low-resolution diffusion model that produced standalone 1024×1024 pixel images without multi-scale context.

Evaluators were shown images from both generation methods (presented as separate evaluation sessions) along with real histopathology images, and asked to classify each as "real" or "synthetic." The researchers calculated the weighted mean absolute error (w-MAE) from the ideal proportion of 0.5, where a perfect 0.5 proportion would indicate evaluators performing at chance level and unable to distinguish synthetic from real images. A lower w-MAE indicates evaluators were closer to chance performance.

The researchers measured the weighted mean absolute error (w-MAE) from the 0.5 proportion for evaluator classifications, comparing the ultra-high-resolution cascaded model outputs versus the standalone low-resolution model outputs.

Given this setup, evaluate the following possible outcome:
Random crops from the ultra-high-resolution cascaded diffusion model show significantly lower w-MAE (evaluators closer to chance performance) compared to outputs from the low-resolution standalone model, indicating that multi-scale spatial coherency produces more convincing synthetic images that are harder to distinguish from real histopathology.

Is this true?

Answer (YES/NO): NO